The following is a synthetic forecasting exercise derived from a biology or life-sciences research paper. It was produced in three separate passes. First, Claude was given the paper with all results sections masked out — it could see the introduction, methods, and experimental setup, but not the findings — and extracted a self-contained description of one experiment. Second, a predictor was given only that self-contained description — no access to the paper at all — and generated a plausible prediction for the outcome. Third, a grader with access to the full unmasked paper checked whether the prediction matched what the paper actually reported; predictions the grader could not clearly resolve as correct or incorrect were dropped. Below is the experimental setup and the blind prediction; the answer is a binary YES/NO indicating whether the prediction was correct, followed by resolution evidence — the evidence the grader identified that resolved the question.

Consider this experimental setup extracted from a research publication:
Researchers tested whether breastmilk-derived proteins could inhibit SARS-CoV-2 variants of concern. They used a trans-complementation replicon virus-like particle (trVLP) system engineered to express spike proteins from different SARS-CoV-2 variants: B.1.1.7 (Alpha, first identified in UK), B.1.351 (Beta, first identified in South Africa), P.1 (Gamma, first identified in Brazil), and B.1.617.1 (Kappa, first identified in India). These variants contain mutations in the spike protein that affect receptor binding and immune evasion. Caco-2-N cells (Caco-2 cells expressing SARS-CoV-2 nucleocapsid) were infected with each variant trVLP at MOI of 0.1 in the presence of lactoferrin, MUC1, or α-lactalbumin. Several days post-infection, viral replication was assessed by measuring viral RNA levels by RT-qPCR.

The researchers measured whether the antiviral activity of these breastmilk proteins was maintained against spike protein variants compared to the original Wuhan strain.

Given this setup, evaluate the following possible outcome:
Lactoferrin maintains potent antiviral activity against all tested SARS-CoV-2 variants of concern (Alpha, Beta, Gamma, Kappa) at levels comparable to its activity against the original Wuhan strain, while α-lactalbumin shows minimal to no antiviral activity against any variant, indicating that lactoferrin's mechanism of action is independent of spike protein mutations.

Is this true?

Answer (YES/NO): NO